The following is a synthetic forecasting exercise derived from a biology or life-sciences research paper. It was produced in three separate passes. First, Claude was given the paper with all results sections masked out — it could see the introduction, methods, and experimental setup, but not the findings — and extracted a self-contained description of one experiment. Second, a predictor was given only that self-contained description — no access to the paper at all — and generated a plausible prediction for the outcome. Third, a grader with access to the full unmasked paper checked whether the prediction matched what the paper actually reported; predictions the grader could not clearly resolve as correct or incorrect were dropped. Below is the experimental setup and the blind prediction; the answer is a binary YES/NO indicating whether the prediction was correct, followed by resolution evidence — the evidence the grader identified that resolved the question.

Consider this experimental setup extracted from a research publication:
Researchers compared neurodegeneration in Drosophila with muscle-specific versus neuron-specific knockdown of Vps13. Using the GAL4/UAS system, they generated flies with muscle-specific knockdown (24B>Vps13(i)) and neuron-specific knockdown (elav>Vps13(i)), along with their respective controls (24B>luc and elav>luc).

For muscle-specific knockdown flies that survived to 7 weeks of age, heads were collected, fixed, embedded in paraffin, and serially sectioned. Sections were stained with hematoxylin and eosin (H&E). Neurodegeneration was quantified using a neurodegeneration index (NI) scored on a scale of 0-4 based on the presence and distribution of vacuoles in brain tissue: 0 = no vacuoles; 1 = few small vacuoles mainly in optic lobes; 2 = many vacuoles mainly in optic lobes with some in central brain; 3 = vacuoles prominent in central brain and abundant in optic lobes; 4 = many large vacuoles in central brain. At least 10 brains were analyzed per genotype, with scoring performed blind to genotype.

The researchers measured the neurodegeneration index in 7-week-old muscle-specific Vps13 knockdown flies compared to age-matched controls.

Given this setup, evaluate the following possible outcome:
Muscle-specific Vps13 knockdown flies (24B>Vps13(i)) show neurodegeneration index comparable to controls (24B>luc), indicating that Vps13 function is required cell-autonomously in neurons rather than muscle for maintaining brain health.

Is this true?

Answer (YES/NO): YES